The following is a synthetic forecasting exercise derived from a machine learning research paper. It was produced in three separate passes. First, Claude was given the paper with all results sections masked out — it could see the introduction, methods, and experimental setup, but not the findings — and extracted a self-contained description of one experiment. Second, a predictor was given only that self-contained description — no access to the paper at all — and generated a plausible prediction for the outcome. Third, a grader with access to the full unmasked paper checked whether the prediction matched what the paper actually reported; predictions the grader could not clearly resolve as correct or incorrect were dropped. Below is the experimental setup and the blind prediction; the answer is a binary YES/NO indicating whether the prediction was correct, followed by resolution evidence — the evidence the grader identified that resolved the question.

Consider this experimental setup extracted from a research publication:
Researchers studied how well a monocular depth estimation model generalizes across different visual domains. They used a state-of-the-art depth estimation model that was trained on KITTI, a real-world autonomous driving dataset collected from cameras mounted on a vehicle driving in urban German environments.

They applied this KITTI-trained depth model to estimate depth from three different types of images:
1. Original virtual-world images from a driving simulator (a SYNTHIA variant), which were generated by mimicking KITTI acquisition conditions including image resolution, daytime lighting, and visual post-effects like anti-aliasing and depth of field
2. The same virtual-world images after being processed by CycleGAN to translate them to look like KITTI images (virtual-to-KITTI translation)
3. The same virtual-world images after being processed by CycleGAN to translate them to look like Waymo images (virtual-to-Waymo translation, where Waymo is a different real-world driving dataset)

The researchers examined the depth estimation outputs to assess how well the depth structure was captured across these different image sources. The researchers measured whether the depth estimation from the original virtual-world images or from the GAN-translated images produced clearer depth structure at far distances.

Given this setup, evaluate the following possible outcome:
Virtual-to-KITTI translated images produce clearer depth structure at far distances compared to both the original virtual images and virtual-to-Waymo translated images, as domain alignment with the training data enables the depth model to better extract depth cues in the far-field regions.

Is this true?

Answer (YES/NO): NO